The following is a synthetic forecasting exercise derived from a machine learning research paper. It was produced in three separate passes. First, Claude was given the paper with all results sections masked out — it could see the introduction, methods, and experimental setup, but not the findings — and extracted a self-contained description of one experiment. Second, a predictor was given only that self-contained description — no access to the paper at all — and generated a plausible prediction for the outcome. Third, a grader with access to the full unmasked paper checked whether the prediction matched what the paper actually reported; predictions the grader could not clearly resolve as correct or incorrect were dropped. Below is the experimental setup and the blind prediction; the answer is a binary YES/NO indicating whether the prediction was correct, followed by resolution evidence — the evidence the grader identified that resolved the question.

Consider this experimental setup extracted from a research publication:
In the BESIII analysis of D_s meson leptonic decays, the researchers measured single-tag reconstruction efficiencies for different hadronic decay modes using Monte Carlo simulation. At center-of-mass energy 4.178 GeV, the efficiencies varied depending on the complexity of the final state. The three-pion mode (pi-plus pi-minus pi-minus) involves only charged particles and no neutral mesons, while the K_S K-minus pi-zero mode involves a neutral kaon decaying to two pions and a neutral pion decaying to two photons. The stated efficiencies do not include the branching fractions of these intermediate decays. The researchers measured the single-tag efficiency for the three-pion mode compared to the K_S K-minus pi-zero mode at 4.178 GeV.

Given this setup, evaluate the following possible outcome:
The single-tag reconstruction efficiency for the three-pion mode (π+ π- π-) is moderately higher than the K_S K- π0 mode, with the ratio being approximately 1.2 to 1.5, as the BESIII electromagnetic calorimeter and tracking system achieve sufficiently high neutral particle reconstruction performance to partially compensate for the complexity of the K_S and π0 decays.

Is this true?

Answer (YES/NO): NO